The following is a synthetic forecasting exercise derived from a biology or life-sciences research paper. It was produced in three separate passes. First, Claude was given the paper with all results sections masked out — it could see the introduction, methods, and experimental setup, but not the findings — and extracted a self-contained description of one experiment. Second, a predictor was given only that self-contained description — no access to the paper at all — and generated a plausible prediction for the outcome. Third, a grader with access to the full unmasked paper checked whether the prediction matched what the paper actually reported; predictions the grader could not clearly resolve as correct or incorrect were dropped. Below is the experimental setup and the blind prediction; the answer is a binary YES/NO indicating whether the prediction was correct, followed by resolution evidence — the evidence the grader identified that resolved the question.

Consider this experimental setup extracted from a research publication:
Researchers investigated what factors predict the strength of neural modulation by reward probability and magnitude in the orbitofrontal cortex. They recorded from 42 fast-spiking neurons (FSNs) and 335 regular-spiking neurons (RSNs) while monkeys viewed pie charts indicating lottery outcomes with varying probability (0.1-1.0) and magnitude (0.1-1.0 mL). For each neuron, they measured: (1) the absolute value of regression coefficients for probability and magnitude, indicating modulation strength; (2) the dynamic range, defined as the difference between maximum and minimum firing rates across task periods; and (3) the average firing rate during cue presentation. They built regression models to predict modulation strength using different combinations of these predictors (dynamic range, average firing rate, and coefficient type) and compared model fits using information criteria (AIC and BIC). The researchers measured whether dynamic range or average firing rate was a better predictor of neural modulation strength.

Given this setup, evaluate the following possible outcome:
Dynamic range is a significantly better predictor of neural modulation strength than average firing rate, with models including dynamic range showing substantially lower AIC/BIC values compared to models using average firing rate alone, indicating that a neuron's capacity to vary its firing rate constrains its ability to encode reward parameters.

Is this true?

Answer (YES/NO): NO